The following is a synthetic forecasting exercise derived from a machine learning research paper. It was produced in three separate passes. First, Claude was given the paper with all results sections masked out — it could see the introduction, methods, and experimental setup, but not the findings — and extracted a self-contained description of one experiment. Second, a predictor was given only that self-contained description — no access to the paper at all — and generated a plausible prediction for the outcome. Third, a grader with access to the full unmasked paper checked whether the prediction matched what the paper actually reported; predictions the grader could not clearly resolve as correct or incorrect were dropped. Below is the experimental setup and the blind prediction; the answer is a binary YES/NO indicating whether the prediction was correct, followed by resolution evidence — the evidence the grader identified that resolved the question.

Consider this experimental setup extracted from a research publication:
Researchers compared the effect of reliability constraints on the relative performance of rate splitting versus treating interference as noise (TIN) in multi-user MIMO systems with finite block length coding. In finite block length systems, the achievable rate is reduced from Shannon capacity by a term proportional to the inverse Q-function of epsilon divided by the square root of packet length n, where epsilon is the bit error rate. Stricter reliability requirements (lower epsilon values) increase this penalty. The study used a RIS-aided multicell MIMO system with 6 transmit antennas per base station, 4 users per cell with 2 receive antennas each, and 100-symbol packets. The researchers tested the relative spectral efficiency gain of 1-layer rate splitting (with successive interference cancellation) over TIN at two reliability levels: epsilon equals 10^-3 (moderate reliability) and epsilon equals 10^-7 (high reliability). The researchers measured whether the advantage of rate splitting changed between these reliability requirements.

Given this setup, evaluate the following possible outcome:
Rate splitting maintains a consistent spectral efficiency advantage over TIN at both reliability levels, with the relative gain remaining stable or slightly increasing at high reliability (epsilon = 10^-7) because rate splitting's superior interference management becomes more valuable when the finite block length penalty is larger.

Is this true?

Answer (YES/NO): YES